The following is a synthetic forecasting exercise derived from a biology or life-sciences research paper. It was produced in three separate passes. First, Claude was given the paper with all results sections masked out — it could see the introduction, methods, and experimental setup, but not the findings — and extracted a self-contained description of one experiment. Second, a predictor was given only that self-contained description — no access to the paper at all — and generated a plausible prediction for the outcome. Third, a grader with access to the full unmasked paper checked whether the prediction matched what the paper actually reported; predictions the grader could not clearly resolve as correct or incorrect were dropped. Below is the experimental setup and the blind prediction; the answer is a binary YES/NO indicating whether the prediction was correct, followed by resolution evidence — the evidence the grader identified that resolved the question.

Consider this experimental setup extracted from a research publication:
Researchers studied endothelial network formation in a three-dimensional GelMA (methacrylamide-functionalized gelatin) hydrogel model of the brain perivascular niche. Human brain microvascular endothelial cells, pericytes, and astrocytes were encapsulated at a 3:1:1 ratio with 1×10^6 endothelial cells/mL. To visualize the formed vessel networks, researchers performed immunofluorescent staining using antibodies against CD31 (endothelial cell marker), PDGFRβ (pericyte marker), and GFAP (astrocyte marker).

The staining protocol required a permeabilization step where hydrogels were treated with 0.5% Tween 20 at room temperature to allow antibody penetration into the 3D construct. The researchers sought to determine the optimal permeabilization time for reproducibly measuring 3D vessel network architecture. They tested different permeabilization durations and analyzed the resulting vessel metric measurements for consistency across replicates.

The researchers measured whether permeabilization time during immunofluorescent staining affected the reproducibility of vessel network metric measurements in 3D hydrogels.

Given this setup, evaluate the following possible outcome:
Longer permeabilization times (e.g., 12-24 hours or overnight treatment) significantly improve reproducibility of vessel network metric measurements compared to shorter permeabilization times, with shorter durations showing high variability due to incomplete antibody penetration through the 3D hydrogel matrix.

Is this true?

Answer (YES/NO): NO